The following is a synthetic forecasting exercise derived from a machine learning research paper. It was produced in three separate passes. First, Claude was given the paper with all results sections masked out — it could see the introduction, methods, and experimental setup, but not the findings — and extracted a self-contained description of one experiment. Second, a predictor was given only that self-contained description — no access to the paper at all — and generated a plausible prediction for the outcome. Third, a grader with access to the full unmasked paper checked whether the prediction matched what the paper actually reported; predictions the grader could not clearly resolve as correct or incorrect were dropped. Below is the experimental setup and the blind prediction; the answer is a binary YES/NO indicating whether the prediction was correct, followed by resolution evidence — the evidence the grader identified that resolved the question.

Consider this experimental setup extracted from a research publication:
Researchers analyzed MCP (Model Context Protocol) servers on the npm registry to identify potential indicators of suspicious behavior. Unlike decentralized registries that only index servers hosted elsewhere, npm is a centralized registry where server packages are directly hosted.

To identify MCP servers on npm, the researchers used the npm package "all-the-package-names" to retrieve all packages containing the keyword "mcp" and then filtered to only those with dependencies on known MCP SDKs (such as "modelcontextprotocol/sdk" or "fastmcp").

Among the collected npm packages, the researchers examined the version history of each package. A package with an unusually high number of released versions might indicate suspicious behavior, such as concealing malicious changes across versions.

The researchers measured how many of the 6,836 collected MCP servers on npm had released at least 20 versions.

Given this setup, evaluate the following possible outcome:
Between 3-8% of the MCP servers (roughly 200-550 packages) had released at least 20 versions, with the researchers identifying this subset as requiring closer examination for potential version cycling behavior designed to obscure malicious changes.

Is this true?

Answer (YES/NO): YES